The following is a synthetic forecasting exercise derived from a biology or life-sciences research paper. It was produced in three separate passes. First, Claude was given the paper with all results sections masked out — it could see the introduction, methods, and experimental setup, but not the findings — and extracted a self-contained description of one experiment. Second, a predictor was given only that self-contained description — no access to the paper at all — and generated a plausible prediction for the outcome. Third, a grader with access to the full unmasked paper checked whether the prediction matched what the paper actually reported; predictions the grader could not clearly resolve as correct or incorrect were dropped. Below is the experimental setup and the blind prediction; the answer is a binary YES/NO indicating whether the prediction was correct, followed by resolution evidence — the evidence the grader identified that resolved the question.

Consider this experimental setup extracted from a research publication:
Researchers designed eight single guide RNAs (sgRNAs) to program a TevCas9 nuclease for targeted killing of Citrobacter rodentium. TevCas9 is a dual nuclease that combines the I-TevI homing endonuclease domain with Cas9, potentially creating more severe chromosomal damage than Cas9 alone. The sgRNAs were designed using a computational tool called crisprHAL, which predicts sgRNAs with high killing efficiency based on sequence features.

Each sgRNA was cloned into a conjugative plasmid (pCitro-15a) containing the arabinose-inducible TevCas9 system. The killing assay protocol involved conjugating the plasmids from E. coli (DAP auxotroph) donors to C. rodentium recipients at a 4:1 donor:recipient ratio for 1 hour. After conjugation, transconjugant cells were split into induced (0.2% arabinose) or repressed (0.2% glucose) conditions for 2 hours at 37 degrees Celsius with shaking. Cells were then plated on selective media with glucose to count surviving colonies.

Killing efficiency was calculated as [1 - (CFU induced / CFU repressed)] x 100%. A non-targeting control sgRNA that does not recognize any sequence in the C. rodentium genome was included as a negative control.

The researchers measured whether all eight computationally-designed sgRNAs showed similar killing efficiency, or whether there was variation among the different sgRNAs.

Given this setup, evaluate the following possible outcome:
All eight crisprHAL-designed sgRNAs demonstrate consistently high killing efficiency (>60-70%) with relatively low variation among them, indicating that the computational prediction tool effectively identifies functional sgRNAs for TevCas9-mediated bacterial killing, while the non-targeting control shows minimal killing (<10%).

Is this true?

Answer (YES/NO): NO